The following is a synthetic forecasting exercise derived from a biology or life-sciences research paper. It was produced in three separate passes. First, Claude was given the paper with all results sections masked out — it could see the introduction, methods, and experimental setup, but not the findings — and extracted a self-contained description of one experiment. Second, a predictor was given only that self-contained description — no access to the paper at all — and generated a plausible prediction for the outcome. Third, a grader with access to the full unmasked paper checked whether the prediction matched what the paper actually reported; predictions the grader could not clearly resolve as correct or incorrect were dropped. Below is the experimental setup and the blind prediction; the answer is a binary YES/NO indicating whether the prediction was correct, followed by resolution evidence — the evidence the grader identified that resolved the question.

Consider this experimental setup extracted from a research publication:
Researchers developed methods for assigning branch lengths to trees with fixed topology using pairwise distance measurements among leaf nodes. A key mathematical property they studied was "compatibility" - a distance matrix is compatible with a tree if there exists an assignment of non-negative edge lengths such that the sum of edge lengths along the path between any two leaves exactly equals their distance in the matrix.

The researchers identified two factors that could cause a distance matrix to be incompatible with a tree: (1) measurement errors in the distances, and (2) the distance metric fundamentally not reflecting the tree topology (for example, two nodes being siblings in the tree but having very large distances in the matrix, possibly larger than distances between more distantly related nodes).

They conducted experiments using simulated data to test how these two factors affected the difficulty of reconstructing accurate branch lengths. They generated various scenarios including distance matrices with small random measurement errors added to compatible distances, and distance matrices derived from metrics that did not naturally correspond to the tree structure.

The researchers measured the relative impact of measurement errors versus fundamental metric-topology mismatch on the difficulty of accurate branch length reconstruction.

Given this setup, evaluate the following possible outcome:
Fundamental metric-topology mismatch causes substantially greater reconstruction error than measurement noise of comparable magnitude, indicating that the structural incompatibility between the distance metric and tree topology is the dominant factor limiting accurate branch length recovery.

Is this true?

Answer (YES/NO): YES